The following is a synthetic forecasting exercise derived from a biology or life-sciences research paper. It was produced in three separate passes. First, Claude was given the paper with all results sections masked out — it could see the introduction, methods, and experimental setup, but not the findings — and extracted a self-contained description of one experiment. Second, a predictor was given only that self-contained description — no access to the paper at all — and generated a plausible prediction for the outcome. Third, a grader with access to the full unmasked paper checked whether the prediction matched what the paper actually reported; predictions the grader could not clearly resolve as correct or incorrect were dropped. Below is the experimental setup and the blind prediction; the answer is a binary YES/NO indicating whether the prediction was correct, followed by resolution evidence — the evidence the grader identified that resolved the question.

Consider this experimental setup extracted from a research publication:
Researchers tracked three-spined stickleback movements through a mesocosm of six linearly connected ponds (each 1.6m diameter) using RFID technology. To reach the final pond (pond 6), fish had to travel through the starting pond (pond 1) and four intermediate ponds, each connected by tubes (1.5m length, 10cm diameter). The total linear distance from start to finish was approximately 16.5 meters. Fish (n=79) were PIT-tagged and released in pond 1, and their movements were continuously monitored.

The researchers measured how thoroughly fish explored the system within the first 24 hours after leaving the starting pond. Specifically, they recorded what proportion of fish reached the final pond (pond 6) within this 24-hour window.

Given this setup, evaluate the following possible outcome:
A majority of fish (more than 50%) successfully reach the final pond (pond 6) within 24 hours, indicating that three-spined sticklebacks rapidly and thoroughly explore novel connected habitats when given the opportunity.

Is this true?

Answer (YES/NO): YES